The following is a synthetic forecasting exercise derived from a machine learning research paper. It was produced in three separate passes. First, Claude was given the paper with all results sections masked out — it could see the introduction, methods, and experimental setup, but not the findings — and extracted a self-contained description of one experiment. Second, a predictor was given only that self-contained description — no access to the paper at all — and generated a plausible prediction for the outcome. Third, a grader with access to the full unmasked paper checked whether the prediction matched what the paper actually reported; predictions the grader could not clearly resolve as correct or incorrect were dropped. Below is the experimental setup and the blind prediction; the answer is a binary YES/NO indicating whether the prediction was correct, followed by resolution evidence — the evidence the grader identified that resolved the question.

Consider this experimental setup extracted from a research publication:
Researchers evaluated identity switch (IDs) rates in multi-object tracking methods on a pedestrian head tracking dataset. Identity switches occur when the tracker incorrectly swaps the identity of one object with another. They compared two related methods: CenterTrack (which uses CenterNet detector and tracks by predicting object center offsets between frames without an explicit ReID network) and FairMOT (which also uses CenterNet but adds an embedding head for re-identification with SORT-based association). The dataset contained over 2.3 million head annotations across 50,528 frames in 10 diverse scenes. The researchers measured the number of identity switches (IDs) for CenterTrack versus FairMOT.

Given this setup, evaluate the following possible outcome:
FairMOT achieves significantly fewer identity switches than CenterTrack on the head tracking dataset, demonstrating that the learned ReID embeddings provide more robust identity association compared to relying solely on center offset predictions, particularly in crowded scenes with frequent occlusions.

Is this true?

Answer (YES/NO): NO